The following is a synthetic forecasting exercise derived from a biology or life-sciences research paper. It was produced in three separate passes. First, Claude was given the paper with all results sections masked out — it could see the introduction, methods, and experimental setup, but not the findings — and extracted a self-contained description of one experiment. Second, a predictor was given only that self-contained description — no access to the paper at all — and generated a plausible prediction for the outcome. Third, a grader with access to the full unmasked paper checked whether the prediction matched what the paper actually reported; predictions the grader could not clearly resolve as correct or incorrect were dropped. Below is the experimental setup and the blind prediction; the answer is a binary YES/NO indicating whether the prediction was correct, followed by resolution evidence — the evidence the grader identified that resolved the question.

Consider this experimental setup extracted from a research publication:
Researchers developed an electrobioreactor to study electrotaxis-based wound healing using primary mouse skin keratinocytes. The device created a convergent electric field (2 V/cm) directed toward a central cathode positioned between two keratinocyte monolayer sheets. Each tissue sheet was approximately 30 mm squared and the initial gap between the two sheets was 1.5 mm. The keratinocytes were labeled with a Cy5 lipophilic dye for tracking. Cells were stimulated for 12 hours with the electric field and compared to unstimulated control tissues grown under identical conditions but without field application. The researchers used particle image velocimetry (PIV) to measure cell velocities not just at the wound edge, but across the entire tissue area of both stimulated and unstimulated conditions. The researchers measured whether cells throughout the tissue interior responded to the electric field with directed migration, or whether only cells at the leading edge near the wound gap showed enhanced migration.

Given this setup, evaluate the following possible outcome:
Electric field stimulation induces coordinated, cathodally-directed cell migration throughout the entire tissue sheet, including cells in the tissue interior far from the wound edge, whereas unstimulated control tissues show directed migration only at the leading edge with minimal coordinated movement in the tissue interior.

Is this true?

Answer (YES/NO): YES